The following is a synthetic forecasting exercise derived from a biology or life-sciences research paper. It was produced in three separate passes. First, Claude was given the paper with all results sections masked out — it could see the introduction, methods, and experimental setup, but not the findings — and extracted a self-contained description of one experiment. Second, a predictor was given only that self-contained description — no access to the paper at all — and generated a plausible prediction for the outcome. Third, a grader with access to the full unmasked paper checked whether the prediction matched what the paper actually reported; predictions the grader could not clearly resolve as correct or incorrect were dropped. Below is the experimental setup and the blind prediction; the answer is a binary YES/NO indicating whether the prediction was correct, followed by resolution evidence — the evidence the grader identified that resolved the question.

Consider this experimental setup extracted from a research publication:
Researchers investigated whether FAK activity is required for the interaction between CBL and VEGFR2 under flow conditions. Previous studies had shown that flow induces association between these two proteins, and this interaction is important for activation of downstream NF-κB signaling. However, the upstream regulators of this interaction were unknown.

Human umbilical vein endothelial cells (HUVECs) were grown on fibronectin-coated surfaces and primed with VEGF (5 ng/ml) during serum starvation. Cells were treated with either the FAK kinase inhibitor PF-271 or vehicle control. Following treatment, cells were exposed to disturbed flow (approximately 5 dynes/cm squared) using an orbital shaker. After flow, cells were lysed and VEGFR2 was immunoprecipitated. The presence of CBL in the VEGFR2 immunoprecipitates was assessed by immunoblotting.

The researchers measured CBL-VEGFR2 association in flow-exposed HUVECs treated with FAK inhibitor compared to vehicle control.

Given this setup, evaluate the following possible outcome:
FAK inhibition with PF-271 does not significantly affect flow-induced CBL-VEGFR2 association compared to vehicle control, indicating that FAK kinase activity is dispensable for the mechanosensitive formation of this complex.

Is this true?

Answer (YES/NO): NO